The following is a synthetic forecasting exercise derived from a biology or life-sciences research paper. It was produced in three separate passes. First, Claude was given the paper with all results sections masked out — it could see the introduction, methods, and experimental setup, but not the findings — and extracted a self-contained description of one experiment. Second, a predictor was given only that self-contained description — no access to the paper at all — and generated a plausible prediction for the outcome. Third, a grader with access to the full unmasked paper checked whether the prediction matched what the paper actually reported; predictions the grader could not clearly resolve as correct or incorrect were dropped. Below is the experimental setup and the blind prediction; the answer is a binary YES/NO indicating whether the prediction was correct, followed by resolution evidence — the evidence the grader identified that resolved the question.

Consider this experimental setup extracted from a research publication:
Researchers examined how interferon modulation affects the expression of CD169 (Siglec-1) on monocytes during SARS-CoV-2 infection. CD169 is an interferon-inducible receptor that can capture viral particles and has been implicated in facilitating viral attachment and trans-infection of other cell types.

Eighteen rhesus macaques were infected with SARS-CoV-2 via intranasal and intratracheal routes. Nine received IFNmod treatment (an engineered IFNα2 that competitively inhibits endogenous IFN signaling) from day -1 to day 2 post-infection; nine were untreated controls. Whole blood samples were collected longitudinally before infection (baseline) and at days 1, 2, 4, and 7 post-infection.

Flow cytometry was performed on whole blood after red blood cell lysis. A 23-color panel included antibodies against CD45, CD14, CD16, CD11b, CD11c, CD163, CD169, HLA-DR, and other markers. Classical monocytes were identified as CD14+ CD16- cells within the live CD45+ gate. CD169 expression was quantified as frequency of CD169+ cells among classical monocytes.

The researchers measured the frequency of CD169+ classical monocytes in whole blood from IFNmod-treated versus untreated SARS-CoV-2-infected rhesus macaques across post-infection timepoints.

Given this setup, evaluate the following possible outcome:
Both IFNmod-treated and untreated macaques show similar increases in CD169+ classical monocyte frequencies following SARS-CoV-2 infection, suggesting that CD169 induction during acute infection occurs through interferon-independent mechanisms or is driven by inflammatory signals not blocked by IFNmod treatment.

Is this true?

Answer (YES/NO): NO